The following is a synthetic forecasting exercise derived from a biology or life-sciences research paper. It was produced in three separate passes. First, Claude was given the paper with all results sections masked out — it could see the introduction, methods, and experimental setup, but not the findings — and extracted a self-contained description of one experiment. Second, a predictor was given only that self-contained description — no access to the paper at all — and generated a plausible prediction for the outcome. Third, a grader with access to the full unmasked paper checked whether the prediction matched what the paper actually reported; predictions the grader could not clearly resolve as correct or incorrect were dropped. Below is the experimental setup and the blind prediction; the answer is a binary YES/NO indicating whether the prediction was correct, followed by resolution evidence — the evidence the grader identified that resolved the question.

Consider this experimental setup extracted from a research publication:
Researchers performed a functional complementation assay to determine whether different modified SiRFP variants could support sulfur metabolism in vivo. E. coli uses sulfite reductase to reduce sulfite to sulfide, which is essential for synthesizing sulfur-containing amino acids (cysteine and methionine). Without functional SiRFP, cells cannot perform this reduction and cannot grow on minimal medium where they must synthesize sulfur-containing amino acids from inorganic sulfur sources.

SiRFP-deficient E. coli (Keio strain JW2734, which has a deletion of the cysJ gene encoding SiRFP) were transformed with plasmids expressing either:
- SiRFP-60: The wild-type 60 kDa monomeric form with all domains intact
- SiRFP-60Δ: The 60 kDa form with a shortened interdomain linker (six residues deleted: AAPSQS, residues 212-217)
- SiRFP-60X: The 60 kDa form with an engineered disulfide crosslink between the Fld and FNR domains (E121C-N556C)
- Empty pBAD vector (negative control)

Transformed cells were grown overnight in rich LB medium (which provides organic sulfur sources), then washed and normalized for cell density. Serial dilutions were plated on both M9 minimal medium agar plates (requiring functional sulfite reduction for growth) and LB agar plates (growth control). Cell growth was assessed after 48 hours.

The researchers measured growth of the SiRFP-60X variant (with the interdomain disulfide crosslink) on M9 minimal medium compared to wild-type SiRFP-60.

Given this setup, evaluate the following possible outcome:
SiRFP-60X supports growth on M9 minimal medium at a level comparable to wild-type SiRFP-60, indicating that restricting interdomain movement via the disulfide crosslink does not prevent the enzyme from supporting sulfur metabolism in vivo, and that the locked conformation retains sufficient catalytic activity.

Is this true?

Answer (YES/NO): NO